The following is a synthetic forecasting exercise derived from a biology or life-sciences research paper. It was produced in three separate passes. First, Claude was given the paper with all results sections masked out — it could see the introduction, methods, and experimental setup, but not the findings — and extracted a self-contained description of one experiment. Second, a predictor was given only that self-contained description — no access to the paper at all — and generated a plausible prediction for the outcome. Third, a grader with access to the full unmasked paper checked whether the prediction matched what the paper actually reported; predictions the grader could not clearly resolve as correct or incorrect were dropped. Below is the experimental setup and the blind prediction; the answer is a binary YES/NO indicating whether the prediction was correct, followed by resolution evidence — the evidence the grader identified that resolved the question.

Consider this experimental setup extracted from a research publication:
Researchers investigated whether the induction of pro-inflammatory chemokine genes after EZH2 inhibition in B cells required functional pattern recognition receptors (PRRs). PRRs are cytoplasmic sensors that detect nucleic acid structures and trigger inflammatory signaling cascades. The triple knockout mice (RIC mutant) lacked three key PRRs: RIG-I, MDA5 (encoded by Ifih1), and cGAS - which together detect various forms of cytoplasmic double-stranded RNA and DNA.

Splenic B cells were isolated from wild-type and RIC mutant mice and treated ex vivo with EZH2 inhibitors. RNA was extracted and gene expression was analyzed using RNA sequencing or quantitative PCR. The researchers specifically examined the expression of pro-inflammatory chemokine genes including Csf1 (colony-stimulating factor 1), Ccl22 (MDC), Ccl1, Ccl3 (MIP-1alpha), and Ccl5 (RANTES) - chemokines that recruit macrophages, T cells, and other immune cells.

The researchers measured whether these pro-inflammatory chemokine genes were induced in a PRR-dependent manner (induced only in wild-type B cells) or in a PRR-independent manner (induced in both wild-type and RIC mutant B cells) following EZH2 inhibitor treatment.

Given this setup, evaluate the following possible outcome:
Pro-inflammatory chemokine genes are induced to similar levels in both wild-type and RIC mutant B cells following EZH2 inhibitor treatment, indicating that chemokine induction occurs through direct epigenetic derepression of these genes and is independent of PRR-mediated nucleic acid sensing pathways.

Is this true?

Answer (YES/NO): NO